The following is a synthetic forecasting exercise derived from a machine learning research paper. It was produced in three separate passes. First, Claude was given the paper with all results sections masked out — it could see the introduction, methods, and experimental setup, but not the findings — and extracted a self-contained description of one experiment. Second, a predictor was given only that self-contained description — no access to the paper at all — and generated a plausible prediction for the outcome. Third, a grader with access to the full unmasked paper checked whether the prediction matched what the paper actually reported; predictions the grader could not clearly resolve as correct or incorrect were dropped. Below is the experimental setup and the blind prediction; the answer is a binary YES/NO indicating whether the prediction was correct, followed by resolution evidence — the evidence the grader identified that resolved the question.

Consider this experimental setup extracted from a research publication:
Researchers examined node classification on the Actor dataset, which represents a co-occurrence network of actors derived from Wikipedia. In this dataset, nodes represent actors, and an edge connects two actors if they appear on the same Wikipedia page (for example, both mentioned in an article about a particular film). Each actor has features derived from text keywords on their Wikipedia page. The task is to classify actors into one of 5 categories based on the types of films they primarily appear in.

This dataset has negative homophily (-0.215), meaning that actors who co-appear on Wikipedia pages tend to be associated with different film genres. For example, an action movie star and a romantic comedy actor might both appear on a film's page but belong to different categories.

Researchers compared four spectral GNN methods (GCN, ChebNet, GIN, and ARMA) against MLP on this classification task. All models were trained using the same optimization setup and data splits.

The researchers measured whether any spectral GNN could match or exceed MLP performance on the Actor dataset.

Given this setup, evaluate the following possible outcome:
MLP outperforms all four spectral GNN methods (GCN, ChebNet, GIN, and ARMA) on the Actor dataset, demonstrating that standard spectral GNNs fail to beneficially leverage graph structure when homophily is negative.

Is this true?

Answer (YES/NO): YES